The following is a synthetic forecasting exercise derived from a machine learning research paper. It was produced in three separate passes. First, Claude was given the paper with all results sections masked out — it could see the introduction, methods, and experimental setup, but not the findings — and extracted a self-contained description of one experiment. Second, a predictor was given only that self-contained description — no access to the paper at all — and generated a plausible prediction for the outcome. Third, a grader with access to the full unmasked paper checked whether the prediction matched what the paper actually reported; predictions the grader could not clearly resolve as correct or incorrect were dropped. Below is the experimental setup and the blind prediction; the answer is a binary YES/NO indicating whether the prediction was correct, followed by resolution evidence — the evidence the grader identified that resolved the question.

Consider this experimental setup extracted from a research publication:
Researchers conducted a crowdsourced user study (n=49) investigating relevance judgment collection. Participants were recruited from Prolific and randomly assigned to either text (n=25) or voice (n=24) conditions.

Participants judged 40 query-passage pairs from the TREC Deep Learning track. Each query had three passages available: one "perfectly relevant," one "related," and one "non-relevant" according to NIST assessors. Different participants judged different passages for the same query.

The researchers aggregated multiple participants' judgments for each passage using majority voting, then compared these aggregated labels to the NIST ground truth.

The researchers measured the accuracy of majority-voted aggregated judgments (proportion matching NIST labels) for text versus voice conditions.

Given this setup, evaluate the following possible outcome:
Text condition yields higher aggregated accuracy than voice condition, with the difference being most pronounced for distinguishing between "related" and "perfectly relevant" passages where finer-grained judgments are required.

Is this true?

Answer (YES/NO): NO